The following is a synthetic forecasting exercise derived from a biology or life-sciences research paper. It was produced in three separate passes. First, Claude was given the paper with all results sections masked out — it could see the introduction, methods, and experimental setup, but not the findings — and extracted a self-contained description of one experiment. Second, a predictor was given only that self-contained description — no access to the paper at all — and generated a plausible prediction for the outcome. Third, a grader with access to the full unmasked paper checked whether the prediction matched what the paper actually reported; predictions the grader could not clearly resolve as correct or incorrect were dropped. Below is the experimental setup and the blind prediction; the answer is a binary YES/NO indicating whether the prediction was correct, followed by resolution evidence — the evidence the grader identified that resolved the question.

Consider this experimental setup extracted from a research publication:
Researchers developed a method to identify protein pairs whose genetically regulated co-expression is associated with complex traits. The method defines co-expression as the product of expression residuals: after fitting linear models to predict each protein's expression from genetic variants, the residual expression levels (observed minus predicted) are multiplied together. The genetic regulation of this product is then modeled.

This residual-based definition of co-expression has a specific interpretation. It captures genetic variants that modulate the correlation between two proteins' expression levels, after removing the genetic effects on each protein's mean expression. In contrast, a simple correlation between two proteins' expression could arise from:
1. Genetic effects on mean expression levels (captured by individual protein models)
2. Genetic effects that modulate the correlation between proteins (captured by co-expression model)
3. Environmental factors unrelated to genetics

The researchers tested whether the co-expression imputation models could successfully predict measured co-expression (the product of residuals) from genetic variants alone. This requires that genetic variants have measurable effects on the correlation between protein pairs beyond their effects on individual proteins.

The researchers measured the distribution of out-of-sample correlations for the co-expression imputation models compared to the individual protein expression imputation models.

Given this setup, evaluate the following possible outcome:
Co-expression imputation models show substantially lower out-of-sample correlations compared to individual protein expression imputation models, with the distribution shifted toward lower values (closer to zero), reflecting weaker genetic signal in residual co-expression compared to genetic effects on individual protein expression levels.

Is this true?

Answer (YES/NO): YES